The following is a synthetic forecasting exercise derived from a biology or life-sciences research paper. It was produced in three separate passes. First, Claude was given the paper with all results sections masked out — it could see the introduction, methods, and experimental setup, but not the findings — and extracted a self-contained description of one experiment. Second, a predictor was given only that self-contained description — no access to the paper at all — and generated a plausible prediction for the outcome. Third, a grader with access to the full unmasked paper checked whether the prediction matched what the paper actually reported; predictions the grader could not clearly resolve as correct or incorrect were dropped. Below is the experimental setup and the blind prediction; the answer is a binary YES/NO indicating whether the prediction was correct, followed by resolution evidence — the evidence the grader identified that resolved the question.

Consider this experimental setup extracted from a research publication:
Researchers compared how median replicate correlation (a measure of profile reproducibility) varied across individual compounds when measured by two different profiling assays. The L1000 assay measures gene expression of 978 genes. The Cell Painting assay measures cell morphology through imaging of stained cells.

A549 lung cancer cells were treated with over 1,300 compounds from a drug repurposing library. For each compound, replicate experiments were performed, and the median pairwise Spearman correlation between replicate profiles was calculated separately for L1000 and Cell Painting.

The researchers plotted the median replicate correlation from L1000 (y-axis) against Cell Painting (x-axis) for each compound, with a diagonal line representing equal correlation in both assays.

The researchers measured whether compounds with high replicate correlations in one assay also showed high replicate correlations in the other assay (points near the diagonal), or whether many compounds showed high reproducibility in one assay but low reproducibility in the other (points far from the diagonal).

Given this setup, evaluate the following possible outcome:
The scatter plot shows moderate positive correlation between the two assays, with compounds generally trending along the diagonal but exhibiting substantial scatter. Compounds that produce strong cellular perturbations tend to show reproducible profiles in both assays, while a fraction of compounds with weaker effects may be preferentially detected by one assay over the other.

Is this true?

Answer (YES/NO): NO